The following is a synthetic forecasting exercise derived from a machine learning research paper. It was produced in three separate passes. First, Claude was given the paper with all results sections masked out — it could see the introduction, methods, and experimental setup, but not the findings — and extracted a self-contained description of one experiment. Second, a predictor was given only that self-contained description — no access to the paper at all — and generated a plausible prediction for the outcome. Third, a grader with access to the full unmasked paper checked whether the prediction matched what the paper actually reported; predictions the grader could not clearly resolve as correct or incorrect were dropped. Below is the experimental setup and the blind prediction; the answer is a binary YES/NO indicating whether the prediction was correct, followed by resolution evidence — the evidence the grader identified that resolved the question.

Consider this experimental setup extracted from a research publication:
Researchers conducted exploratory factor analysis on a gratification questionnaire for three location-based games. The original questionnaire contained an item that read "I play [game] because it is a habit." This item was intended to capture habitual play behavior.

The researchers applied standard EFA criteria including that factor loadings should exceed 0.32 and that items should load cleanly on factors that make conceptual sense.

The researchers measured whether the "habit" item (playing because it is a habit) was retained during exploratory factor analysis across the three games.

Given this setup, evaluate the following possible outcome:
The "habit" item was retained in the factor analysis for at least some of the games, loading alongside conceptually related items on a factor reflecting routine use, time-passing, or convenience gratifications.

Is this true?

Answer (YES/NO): NO